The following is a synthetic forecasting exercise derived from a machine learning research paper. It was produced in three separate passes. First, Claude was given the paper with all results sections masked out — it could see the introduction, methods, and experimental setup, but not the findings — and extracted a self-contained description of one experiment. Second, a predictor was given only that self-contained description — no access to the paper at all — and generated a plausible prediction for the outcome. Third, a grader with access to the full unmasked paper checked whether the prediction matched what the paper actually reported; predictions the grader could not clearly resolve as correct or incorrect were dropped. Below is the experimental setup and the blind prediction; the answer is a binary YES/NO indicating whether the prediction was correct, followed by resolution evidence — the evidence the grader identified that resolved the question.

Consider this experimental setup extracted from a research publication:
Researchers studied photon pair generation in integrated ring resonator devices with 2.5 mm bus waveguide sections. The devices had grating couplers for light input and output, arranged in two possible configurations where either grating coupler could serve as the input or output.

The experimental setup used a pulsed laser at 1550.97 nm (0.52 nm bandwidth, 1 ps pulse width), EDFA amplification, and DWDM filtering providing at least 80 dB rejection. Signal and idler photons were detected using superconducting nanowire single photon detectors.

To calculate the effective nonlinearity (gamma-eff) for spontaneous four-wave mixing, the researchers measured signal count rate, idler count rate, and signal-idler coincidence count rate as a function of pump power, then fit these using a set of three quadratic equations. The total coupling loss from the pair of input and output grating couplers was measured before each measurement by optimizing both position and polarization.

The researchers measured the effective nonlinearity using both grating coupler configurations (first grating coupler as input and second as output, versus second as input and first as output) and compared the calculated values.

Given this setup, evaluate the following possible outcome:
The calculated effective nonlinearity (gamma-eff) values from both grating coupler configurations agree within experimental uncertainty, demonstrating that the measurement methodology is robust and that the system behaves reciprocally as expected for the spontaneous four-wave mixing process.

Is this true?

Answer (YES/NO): NO